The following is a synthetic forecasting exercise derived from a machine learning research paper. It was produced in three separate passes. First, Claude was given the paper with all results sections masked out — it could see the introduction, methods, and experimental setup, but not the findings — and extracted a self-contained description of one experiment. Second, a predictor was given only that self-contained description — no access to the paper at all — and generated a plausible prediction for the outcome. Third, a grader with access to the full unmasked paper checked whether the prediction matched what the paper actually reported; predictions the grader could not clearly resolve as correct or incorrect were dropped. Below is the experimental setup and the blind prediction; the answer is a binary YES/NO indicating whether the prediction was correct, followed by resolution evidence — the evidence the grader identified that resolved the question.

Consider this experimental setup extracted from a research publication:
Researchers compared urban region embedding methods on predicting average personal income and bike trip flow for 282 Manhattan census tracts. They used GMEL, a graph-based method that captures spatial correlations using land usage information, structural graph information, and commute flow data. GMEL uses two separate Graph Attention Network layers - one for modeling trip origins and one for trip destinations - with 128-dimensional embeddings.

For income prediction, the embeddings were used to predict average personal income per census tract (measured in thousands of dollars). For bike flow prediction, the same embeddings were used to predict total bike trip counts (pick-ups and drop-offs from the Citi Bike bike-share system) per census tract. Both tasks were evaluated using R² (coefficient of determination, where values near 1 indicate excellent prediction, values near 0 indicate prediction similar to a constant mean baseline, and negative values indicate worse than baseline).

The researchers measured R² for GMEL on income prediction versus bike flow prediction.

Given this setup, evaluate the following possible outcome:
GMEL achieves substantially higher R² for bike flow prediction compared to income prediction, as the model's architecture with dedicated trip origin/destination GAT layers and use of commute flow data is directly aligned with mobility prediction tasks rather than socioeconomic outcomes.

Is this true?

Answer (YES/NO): NO